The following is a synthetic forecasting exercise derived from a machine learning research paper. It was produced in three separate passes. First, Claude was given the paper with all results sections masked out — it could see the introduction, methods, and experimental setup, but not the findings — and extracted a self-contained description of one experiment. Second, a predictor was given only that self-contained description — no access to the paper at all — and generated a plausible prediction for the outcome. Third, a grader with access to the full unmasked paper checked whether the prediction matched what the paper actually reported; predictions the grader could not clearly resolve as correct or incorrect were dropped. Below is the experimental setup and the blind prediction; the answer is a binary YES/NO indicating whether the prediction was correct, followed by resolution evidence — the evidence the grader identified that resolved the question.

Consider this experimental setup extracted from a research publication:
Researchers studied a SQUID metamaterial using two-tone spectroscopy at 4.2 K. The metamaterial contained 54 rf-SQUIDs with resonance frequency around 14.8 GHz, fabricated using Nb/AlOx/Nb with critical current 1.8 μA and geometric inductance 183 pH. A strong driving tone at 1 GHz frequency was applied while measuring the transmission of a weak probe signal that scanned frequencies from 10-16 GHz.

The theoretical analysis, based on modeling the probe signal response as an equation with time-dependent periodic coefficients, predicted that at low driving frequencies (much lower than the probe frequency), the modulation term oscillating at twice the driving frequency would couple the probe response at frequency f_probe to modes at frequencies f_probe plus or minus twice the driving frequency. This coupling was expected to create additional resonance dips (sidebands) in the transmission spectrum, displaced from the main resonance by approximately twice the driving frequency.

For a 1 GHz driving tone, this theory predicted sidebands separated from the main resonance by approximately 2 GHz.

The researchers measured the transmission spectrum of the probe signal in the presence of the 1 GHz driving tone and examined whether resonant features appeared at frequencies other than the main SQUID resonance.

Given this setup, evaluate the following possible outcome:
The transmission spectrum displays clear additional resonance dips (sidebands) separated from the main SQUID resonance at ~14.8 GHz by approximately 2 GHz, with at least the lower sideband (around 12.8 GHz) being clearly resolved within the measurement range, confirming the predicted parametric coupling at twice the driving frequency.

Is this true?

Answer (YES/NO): YES